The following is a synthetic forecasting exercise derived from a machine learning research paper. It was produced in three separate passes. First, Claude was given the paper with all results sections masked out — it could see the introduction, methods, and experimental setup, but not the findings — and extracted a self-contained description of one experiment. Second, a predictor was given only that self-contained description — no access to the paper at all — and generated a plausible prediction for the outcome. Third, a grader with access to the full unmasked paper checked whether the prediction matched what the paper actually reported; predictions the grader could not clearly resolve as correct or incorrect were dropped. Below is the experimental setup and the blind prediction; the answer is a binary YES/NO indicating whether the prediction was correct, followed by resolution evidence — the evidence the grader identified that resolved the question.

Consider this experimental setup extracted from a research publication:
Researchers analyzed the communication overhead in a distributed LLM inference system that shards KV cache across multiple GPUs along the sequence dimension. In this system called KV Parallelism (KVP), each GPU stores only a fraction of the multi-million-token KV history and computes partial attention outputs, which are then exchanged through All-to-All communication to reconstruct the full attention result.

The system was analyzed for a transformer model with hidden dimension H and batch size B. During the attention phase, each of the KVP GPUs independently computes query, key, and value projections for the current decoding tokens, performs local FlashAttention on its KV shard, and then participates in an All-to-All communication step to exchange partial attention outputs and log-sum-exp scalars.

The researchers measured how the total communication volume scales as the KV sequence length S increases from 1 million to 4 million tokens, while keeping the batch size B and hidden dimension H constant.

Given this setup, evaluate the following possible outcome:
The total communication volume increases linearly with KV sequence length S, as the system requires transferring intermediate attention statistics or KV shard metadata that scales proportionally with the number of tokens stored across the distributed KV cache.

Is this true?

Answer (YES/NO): NO